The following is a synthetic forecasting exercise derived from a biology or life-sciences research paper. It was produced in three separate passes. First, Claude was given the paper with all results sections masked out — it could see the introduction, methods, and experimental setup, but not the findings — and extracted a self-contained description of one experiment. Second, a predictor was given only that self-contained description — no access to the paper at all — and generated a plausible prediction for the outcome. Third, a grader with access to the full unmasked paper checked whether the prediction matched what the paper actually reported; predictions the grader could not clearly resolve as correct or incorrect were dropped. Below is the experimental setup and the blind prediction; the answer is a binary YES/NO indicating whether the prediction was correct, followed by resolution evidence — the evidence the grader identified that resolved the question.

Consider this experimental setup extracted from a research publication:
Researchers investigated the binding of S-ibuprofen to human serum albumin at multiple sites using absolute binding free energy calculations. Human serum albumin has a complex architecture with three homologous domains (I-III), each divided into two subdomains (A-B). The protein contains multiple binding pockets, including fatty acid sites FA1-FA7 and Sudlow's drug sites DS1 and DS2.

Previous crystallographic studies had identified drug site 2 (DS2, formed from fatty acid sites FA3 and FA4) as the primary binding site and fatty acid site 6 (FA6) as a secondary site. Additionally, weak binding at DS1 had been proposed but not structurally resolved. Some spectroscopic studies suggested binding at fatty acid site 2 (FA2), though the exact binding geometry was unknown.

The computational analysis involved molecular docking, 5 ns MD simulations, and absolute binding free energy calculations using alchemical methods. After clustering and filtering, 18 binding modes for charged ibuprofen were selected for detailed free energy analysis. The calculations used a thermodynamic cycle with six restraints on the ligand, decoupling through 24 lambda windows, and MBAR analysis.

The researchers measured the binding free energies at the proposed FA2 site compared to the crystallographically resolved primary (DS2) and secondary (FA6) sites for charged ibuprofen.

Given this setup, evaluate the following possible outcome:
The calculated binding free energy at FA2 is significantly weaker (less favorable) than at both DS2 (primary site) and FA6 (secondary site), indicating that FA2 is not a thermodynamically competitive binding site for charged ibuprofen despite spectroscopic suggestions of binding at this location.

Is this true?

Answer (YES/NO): NO